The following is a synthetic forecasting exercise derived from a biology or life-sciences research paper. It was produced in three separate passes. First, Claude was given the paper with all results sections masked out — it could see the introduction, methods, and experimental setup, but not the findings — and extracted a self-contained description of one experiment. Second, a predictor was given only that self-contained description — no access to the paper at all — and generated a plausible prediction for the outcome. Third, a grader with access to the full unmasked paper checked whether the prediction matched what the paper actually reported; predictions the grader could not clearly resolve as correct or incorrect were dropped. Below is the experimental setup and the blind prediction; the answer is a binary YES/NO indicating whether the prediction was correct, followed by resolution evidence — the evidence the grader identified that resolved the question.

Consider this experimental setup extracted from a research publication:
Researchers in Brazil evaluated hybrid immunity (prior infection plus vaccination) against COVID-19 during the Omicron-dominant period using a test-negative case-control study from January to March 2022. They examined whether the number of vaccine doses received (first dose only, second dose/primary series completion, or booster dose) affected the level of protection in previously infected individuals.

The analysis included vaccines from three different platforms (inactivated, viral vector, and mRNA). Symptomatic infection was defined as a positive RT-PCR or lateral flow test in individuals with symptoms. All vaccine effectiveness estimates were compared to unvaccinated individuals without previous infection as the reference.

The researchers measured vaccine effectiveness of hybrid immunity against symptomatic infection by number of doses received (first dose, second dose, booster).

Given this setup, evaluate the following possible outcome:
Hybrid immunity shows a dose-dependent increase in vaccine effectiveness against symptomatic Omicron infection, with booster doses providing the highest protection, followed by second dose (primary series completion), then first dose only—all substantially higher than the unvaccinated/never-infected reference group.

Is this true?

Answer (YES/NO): NO